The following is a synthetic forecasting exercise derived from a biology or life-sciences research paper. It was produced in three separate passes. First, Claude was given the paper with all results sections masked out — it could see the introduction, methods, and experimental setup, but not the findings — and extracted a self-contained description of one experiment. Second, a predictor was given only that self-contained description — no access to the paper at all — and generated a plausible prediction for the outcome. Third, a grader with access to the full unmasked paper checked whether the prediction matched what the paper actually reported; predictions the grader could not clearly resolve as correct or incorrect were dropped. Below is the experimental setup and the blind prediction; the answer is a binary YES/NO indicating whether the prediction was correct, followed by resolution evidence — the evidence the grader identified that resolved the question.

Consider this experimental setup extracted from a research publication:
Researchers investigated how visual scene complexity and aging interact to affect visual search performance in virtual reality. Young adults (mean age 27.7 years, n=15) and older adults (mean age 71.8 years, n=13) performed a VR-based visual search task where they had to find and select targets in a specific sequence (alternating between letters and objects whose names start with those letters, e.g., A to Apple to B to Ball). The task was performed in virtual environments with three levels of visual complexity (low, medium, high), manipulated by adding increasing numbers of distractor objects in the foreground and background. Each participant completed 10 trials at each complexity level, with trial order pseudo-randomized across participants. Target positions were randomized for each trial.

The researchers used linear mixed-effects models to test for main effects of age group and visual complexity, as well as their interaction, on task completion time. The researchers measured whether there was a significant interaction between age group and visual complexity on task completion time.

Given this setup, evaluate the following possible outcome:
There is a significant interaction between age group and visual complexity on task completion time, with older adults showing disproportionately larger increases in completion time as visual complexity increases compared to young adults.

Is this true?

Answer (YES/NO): YES